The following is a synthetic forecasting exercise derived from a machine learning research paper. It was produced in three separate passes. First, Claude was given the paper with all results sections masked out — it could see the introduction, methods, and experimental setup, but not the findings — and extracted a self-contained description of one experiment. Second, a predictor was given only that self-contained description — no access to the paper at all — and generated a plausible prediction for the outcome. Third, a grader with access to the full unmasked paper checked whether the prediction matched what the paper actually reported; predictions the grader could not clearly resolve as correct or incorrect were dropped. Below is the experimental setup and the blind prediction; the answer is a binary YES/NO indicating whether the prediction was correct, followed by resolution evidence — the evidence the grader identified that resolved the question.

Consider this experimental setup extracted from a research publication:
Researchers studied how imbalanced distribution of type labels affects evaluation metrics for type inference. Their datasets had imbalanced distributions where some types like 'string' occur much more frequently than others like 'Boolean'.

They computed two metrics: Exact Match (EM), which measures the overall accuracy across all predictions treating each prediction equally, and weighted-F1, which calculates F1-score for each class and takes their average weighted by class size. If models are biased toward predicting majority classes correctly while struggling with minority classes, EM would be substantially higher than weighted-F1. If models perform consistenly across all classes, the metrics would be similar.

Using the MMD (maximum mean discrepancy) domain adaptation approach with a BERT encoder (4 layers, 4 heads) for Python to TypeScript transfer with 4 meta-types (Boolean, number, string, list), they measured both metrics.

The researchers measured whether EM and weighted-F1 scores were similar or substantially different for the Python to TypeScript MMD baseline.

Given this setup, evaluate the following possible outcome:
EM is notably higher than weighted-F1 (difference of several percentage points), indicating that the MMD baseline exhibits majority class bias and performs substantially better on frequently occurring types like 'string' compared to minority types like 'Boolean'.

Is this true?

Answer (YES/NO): NO